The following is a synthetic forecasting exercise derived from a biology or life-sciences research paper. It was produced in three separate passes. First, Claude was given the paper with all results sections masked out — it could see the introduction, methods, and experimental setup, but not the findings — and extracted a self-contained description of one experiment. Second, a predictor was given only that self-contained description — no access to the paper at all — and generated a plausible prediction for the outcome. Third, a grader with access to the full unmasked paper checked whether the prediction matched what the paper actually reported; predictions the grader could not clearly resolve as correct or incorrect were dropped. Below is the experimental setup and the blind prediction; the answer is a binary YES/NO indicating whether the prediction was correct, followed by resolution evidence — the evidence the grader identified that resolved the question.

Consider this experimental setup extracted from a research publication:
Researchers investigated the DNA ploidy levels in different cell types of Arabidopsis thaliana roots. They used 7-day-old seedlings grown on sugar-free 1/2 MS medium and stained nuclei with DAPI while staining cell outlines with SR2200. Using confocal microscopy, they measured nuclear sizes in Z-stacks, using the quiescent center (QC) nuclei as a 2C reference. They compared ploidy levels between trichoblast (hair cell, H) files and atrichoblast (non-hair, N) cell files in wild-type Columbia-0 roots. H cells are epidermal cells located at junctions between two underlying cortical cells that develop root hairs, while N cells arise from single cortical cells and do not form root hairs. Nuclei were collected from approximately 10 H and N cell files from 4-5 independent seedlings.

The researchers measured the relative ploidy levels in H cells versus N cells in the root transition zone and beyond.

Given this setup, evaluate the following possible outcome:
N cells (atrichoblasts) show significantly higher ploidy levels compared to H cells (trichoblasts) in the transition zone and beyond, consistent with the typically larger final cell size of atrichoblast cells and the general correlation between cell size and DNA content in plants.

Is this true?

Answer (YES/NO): NO